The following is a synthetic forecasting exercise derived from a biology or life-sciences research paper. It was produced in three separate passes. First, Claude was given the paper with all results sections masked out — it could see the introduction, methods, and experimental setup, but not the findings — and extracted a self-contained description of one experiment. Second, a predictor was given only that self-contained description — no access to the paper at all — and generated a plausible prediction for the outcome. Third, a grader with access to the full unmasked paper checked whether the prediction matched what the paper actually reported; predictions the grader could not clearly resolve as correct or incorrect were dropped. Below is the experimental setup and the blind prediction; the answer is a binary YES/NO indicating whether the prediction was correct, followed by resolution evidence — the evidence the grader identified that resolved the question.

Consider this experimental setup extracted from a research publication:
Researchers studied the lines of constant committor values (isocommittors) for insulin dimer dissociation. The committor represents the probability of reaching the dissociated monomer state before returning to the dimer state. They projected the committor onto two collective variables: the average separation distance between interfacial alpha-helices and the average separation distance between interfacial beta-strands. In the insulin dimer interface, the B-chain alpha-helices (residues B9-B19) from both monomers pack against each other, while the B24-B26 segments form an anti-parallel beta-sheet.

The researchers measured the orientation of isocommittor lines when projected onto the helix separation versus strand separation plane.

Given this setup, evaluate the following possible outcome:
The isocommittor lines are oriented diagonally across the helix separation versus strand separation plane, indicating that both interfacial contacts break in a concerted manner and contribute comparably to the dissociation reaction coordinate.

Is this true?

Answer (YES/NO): NO